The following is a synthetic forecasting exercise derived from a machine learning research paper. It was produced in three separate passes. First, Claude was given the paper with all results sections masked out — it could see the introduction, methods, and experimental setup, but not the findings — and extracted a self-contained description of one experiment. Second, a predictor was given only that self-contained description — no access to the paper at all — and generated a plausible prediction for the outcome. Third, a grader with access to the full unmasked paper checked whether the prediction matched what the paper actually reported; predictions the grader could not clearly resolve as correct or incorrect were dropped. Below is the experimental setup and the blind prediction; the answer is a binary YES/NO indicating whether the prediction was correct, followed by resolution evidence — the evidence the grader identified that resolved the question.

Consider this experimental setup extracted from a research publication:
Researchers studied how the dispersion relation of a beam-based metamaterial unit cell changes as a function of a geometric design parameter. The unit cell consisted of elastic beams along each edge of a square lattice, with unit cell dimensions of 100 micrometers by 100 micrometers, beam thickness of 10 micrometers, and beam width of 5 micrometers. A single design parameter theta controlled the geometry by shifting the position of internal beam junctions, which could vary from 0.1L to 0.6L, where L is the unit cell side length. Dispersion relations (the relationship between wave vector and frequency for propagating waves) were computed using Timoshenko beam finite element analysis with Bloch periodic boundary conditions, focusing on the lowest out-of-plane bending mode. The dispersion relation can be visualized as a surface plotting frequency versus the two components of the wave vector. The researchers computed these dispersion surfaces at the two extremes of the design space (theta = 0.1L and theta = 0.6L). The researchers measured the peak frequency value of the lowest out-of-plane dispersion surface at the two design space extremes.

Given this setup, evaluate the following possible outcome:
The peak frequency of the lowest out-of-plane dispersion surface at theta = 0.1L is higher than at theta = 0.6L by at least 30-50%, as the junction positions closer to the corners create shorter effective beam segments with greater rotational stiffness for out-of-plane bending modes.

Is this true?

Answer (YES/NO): NO